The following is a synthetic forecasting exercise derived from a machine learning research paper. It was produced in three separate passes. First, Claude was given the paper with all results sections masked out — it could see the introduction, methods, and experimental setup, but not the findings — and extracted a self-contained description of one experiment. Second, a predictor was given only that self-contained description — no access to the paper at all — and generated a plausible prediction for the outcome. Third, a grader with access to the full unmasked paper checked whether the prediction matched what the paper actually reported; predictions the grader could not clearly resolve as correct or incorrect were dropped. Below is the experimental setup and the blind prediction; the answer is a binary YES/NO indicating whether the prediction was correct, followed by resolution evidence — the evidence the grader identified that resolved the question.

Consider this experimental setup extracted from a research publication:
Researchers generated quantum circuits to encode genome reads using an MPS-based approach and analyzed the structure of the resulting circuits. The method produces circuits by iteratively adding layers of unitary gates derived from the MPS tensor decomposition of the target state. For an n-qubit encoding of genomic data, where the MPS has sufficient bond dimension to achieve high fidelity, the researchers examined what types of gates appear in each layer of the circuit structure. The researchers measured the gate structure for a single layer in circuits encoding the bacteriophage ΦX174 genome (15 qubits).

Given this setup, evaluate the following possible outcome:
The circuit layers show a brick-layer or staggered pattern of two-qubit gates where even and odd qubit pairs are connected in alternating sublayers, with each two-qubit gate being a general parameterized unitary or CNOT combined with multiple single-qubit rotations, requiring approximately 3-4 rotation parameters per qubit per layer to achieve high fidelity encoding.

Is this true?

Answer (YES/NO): NO